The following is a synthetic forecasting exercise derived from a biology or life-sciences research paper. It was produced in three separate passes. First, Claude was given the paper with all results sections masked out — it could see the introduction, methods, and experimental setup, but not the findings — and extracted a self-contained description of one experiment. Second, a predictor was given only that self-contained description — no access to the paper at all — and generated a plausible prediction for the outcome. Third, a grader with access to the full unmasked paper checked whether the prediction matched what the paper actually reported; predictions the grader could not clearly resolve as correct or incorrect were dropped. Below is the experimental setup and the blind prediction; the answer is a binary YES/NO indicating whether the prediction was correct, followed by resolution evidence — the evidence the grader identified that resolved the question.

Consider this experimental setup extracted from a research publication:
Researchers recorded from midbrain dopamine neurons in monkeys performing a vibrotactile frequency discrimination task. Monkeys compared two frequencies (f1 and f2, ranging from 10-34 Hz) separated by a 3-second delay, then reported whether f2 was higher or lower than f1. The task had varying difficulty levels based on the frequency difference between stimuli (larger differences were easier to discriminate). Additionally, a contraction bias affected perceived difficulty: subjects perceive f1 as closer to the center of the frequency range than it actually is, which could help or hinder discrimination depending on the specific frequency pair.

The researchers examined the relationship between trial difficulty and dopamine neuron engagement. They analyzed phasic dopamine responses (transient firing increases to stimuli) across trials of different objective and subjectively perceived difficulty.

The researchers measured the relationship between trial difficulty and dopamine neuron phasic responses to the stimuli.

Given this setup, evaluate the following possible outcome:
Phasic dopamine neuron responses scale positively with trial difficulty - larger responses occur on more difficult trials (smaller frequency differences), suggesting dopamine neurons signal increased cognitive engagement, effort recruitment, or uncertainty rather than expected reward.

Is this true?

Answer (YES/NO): NO